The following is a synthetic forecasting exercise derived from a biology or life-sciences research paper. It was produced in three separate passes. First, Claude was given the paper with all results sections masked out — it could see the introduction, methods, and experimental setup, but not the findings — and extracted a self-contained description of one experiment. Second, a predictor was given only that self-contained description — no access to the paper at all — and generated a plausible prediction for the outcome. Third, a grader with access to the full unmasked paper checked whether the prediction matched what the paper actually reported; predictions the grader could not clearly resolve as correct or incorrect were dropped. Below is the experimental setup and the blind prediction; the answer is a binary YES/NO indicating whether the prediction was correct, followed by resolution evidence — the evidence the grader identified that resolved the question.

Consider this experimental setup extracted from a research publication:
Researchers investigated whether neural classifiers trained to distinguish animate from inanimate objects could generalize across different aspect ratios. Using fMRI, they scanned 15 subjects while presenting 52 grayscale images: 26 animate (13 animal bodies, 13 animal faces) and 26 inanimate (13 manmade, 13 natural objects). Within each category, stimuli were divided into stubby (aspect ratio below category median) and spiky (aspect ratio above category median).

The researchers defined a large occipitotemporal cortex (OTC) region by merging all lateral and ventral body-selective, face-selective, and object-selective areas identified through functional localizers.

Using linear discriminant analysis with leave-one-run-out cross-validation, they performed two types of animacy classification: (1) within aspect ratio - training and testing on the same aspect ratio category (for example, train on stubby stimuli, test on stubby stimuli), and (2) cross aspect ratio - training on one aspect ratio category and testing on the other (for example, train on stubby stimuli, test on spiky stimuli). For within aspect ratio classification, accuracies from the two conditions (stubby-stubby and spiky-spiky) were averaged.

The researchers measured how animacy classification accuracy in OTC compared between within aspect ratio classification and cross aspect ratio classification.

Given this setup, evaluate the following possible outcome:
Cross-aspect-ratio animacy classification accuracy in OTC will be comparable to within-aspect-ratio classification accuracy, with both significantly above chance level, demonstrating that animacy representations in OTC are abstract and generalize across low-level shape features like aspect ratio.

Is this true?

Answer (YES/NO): YES